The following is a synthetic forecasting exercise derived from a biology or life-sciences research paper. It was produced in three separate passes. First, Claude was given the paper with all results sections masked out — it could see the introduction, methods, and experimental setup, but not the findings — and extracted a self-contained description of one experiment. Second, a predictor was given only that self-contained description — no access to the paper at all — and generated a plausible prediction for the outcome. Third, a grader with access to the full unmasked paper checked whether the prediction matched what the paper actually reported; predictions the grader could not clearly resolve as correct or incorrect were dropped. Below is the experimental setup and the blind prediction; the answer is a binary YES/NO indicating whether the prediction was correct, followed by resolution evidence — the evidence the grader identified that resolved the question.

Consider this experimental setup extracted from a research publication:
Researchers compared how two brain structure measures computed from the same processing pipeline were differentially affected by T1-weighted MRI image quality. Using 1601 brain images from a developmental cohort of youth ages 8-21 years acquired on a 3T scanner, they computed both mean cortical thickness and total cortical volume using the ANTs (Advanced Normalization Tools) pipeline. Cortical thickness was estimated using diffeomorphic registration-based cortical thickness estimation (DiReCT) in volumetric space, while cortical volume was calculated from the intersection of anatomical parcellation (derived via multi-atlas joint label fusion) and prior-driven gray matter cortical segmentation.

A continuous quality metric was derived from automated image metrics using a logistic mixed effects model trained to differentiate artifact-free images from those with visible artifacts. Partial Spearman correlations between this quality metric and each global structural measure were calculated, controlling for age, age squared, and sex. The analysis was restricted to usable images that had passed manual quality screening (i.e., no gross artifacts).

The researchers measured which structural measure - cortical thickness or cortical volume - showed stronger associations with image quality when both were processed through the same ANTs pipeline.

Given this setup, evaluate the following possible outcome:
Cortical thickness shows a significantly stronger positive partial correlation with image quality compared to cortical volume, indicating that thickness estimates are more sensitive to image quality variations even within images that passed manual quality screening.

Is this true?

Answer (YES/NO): YES